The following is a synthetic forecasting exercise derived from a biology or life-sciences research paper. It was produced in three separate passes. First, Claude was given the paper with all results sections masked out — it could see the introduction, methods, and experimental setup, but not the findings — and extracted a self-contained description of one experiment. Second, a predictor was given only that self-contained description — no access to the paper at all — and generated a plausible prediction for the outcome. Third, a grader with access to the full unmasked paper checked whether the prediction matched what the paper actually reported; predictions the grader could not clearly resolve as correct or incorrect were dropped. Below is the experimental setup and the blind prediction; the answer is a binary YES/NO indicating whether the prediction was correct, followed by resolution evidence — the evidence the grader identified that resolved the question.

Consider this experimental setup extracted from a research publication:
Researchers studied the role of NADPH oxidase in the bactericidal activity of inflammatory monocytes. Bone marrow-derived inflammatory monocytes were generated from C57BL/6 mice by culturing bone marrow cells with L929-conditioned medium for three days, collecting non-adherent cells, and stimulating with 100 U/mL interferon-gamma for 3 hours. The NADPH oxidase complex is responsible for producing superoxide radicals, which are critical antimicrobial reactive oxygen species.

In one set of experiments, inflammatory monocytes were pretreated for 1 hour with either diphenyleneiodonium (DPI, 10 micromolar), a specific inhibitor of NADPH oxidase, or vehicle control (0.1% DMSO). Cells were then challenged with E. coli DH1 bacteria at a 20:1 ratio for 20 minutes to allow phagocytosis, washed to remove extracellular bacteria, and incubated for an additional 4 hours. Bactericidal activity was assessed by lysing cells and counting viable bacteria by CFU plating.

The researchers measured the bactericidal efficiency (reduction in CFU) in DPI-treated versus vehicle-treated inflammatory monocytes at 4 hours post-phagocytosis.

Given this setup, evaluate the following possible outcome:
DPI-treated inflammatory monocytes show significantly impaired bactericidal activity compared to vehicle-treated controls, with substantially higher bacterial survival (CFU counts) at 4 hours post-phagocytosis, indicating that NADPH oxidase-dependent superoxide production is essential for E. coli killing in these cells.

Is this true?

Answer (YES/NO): YES